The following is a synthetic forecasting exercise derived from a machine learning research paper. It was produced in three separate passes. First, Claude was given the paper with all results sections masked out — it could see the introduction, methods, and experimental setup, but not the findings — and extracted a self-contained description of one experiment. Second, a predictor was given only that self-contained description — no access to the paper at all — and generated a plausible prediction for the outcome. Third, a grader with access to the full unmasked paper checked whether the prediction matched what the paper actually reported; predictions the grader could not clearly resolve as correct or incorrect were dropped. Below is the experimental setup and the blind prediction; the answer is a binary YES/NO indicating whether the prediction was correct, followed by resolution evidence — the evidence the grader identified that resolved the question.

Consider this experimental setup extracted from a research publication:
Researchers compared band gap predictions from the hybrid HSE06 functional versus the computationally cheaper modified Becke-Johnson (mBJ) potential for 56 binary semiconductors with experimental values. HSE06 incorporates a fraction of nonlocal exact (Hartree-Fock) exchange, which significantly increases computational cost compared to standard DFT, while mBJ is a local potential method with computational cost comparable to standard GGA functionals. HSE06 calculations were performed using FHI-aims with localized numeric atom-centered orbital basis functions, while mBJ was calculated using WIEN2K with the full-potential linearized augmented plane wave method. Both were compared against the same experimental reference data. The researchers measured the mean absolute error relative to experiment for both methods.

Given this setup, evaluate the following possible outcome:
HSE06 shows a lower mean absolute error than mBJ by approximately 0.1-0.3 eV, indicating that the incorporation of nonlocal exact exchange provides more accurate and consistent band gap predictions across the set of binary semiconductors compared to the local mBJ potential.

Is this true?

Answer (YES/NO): NO